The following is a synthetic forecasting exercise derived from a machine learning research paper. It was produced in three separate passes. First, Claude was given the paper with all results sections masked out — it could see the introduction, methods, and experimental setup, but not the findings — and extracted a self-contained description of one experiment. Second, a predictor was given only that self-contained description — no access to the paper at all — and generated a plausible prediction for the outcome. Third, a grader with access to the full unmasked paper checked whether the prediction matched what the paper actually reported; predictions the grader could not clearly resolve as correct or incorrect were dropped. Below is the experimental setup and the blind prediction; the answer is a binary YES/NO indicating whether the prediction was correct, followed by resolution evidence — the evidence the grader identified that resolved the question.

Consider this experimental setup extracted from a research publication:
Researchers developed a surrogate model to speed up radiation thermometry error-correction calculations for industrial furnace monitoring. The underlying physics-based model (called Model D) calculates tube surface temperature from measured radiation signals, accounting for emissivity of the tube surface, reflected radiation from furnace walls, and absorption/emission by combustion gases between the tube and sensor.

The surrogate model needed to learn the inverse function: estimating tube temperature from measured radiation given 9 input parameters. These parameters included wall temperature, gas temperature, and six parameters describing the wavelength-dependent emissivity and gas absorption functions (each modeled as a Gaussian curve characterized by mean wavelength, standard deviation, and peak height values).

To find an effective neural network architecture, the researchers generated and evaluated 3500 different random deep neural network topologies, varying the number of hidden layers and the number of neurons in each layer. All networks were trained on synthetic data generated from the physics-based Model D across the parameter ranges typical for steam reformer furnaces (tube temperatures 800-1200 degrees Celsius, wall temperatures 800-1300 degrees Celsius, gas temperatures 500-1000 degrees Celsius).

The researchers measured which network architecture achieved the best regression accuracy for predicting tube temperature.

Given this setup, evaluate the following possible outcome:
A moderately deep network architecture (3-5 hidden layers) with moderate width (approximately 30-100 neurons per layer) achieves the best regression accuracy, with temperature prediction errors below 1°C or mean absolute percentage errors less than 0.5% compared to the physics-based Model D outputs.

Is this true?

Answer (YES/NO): NO